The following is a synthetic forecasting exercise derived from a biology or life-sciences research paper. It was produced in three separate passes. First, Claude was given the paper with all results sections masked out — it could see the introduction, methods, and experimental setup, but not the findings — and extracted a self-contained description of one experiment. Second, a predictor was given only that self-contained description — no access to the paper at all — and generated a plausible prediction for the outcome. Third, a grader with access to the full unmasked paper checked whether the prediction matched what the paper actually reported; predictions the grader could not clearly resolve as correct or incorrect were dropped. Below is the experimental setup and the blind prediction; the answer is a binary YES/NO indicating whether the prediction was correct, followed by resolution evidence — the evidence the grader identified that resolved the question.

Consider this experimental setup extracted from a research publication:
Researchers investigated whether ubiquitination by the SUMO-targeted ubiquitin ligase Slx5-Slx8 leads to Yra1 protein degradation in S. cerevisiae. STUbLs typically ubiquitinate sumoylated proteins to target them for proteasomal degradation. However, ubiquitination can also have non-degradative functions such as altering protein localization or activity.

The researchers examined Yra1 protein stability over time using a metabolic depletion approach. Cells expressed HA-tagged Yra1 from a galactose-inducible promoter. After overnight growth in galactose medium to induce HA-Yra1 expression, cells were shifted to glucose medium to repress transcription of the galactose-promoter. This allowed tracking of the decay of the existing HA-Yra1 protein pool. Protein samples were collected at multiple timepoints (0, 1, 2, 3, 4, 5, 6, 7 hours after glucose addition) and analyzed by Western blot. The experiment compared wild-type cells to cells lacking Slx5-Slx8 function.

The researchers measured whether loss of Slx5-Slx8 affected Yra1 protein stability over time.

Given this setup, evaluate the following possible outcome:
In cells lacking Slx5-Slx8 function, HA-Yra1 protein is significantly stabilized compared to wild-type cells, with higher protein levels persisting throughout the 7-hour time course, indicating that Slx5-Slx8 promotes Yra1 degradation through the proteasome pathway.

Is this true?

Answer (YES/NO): NO